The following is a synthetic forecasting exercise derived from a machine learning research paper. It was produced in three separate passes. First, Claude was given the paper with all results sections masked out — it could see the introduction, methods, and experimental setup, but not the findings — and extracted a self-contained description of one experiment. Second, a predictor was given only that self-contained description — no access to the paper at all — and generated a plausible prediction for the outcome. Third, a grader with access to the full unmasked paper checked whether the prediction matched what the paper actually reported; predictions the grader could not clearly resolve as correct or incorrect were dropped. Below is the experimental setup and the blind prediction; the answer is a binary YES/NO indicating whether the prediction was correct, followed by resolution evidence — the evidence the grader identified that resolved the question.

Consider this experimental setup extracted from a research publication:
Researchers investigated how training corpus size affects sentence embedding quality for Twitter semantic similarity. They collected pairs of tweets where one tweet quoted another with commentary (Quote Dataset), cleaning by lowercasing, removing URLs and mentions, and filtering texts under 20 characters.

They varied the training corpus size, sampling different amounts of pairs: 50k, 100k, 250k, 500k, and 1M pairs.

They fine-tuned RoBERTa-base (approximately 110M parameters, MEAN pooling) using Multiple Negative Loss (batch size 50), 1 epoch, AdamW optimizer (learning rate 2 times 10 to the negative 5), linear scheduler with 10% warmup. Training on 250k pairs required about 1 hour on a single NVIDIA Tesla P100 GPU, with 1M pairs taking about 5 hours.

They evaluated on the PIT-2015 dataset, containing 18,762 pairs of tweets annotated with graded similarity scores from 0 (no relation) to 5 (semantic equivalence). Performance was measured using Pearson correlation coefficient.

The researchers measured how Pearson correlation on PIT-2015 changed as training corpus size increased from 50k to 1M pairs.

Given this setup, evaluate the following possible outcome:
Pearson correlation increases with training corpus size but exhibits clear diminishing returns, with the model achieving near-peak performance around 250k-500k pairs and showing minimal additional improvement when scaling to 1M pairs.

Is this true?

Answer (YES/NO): NO